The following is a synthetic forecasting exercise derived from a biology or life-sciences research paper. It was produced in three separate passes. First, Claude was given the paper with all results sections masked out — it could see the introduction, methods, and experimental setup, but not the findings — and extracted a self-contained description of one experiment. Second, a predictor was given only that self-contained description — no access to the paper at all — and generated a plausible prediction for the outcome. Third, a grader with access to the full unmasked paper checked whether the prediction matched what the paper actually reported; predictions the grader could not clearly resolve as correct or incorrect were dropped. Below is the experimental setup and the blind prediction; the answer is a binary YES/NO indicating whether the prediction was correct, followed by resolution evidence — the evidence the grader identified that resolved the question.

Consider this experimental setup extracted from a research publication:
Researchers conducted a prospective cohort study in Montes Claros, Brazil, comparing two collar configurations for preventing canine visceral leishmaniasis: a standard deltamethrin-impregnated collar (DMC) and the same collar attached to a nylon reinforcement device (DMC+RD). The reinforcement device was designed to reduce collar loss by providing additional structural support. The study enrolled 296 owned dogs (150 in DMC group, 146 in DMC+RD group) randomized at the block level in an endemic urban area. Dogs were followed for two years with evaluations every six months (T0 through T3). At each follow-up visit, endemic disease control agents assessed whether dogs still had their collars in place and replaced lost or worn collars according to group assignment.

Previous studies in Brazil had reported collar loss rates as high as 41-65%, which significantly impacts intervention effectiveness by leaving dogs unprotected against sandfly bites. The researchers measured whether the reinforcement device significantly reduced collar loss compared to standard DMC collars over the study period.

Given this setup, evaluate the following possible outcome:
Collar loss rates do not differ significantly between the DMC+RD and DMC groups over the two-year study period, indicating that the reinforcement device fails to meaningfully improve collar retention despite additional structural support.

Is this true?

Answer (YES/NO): NO